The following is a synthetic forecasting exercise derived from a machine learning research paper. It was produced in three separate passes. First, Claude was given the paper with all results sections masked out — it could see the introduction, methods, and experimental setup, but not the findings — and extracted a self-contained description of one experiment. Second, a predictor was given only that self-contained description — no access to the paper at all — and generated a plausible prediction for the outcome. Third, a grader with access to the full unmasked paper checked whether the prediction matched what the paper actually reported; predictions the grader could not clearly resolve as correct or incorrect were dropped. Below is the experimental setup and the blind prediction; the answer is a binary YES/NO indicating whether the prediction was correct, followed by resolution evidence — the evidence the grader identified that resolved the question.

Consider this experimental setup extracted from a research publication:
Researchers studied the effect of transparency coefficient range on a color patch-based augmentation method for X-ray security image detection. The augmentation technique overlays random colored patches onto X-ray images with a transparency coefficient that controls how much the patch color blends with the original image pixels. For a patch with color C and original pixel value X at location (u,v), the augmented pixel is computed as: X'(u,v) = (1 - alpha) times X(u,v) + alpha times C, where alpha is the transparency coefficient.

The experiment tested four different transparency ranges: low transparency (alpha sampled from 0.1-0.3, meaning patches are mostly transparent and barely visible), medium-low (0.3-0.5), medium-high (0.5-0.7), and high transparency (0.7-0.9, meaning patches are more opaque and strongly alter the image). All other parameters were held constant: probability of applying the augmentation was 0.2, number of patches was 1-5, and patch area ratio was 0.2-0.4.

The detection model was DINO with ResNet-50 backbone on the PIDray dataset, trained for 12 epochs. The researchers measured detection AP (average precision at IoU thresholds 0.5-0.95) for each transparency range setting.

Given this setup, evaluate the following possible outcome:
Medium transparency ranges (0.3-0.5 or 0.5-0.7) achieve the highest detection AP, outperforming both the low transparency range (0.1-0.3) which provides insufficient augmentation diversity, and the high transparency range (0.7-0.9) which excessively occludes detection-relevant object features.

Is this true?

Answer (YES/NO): NO